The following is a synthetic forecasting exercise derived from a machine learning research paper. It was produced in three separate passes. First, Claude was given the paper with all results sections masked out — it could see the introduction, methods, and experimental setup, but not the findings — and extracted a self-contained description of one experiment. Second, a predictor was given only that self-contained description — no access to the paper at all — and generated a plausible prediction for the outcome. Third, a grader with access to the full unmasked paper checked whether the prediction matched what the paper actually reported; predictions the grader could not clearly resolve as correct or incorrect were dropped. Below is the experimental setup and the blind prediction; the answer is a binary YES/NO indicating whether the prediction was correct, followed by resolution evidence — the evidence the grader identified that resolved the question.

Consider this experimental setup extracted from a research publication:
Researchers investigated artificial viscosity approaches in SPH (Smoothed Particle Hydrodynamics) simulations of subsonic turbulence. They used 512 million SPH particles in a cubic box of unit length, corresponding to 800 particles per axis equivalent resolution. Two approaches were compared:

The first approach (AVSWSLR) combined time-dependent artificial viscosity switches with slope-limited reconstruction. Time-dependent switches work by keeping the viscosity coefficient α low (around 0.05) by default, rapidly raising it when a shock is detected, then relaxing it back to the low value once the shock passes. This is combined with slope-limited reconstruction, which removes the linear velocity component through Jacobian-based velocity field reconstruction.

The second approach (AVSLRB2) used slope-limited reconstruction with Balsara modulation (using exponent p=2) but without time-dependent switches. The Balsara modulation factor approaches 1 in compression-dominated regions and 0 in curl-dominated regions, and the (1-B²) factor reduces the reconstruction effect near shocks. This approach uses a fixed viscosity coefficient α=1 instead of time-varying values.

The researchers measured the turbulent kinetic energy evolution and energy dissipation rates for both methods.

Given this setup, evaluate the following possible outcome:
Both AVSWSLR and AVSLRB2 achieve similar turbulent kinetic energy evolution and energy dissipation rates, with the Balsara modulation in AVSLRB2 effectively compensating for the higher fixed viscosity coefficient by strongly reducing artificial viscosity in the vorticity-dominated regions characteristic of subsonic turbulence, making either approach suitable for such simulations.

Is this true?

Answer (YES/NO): NO